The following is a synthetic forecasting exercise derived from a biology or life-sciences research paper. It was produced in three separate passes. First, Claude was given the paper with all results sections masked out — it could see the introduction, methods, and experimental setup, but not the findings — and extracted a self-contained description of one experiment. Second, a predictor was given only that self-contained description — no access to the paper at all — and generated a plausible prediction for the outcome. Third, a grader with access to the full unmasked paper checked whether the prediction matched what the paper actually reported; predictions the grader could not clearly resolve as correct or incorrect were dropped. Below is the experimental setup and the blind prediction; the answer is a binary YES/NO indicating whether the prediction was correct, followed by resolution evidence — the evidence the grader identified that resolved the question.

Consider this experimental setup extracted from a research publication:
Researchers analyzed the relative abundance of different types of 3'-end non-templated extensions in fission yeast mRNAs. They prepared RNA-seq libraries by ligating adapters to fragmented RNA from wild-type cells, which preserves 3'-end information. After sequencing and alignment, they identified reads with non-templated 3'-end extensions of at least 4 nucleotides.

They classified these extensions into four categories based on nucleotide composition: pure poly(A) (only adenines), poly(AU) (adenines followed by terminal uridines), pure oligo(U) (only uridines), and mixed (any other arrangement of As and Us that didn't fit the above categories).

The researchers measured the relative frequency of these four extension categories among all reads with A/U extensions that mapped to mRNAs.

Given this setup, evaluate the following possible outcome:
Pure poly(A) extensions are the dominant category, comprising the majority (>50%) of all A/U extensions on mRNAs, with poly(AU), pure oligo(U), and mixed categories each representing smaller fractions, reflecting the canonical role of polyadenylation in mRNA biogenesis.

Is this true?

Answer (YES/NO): YES